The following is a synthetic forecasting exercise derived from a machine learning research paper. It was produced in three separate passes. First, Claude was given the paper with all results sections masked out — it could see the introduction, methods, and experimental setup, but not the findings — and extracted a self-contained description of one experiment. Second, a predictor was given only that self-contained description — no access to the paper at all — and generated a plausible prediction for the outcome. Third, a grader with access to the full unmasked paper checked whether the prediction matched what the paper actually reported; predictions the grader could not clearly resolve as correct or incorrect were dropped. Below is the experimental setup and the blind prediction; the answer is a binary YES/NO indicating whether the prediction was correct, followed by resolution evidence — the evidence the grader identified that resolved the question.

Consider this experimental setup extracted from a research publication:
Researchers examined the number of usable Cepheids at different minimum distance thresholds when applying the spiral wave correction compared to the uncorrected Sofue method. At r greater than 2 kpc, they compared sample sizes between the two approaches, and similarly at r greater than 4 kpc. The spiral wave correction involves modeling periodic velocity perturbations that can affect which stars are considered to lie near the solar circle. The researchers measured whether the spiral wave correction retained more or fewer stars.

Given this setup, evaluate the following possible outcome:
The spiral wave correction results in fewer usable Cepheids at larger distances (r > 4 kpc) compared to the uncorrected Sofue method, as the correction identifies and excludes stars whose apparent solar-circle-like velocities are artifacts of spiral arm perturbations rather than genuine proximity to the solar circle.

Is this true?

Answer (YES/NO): NO